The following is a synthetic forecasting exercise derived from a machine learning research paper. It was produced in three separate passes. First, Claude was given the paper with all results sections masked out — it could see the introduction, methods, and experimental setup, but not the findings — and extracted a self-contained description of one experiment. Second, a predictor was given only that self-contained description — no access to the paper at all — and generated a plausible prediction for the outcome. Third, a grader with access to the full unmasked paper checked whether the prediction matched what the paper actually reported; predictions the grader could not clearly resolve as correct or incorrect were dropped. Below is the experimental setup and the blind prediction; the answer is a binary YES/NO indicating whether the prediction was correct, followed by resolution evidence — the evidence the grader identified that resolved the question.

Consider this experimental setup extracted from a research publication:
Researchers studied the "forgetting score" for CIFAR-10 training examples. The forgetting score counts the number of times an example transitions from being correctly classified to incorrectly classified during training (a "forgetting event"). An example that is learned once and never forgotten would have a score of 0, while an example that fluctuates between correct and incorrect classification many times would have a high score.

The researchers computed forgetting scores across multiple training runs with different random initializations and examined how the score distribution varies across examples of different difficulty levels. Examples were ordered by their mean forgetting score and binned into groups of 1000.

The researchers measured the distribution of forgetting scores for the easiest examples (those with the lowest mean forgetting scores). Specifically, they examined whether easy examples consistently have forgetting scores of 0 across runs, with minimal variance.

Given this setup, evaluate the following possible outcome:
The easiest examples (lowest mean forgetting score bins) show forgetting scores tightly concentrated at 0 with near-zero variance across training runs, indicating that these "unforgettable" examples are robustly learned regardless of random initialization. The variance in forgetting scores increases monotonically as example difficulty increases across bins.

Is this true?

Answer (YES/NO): NO